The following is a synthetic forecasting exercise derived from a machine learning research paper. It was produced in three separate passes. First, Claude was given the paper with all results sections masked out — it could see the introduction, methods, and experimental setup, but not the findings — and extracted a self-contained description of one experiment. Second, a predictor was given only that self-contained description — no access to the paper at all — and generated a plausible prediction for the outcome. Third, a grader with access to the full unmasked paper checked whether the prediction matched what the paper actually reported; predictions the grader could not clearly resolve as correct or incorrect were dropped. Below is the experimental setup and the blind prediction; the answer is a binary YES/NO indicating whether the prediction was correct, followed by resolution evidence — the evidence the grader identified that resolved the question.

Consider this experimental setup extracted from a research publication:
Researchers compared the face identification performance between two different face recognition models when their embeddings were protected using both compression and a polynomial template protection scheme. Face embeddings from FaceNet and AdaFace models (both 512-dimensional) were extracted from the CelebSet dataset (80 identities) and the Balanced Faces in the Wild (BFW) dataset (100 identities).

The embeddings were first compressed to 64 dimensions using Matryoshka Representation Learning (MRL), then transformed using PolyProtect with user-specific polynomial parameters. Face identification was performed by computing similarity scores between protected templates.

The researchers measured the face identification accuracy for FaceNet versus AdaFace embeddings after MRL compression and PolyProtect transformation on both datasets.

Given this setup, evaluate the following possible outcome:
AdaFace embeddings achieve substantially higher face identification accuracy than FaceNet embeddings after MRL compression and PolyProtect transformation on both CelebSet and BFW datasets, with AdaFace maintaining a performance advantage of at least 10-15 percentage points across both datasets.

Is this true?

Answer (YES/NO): NO